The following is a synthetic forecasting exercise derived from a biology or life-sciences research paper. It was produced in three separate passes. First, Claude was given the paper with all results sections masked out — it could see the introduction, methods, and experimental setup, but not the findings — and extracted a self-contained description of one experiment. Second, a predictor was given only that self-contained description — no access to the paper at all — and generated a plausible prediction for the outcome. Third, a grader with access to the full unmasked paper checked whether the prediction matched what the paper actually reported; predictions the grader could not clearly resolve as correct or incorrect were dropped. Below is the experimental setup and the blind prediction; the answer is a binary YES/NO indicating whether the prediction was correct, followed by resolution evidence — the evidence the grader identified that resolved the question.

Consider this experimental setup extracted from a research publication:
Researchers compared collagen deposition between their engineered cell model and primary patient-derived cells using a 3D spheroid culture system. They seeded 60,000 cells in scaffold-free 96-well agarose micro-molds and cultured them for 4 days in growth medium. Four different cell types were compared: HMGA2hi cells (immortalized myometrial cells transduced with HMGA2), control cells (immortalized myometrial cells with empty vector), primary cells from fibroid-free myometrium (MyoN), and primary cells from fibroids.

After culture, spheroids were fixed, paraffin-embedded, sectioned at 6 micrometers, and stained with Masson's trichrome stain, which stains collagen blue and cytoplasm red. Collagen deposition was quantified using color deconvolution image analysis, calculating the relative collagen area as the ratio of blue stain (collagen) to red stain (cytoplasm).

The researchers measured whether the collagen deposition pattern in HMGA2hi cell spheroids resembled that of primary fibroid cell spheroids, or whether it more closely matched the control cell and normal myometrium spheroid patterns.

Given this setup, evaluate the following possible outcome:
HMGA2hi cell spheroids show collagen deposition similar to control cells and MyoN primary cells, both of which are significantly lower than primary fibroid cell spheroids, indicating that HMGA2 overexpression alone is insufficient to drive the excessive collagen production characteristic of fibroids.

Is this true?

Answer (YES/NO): NO